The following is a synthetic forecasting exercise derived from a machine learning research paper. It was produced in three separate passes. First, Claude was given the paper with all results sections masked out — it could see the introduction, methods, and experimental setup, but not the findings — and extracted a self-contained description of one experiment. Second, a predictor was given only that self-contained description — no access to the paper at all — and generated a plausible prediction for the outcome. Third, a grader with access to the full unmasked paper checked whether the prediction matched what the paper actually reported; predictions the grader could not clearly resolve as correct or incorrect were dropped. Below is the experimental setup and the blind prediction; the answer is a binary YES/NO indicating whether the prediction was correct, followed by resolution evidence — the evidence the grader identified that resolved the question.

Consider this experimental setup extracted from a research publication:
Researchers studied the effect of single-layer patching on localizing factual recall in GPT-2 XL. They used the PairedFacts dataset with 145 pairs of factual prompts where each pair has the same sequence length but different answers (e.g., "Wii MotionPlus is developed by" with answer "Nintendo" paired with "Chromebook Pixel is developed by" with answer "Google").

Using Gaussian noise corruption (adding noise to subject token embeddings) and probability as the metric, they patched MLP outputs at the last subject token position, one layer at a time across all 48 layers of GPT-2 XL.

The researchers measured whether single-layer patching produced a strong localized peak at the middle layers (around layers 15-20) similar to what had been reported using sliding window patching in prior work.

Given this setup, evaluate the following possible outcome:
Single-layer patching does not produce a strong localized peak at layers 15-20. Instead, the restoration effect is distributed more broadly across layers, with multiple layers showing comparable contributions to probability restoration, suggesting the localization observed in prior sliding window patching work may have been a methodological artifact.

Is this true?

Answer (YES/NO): NO